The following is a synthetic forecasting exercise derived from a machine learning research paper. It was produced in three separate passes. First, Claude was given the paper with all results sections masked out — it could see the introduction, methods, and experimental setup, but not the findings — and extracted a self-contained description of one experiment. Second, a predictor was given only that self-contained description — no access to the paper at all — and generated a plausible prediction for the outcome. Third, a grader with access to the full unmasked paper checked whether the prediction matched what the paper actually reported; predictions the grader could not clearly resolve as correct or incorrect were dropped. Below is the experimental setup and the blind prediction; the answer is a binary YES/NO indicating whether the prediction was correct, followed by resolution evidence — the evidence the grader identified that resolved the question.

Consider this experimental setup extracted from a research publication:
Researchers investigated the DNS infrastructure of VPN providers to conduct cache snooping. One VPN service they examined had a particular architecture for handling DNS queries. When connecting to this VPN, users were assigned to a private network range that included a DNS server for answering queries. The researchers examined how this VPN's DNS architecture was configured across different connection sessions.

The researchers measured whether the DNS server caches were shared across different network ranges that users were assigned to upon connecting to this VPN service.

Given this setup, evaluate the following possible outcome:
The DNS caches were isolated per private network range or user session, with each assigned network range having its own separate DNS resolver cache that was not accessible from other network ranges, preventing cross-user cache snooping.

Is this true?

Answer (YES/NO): YES